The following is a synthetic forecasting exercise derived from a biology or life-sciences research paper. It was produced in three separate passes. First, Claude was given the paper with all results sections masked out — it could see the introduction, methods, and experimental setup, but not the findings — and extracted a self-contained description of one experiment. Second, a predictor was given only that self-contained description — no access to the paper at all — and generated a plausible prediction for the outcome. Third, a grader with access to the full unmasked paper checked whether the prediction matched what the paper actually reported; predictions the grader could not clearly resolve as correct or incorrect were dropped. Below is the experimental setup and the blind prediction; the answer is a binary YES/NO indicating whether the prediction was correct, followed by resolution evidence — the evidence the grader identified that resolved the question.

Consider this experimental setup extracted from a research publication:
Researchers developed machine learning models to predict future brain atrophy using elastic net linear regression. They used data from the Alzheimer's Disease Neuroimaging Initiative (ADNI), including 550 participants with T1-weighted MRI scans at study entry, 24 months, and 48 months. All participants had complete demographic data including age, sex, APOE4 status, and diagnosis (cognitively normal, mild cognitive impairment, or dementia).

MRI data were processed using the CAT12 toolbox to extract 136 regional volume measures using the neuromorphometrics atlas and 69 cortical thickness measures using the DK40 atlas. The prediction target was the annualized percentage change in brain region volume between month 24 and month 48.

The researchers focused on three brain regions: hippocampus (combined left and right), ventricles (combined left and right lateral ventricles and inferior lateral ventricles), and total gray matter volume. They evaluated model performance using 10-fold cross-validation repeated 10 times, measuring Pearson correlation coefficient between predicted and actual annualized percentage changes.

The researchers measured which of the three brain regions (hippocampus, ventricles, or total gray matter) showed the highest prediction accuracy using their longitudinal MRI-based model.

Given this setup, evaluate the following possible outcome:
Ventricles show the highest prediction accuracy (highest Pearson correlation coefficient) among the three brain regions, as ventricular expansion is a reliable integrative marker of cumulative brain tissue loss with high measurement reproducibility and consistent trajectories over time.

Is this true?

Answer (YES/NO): NO